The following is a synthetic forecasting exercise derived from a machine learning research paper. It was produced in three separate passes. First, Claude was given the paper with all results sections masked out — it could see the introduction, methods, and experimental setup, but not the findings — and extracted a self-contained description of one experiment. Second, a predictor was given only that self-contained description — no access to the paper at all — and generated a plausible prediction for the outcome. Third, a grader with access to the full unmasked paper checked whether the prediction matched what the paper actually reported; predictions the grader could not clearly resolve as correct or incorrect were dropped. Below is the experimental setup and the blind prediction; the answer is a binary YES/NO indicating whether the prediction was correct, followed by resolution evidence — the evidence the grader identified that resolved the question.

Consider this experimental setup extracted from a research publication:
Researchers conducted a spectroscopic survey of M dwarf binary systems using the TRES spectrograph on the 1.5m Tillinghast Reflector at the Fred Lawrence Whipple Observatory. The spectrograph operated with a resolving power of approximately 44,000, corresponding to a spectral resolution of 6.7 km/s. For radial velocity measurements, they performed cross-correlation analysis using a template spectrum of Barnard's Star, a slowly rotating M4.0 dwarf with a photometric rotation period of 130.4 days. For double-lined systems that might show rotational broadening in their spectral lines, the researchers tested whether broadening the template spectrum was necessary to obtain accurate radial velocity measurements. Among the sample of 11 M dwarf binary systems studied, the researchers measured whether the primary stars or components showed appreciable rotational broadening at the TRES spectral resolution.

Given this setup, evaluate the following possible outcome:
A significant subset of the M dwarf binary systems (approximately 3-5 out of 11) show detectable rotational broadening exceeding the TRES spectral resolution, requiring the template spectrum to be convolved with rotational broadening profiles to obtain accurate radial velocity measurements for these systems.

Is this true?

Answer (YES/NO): NO